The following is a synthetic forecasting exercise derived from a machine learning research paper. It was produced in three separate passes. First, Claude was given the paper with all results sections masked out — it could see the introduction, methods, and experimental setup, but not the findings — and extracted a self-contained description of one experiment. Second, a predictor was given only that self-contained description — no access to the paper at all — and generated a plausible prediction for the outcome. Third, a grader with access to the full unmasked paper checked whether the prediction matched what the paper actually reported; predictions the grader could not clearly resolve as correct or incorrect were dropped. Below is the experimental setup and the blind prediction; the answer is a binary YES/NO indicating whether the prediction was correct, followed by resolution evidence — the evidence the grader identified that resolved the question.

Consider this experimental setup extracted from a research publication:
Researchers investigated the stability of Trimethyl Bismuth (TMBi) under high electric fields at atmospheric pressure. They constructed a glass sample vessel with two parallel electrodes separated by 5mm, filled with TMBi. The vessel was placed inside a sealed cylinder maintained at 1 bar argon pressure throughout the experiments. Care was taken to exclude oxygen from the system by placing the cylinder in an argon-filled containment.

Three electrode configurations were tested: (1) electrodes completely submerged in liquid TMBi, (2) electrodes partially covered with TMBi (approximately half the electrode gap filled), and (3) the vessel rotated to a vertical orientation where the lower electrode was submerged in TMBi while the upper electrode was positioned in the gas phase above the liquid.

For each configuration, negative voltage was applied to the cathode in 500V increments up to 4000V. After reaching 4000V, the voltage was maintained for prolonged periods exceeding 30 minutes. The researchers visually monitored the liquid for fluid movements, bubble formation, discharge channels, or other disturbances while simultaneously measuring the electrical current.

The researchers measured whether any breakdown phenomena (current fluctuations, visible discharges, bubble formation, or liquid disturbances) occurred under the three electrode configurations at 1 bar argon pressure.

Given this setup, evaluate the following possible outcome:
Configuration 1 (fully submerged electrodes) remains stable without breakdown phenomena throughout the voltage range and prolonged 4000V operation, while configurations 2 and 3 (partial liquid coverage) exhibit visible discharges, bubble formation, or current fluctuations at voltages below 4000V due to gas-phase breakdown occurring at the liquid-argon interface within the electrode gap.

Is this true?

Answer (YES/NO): NO